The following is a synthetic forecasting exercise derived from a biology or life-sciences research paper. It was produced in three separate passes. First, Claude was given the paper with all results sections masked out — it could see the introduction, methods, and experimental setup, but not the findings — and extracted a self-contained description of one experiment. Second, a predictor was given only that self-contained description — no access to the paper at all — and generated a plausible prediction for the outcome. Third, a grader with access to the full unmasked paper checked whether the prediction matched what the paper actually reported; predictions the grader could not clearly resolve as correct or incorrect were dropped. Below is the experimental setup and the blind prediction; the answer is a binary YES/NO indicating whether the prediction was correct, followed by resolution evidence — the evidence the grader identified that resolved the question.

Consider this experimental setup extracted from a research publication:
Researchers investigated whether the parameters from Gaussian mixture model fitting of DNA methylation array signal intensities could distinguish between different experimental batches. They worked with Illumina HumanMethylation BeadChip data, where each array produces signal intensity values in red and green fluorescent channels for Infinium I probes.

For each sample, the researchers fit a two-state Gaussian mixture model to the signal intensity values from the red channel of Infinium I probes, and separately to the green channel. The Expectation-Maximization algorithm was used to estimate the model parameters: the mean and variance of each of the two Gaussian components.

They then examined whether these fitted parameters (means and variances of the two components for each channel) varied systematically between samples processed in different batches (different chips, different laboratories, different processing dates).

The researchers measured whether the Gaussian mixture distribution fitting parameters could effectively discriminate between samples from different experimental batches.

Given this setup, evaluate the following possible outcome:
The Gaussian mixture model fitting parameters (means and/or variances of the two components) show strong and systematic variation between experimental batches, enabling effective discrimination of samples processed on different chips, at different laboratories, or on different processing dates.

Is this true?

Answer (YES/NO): YES